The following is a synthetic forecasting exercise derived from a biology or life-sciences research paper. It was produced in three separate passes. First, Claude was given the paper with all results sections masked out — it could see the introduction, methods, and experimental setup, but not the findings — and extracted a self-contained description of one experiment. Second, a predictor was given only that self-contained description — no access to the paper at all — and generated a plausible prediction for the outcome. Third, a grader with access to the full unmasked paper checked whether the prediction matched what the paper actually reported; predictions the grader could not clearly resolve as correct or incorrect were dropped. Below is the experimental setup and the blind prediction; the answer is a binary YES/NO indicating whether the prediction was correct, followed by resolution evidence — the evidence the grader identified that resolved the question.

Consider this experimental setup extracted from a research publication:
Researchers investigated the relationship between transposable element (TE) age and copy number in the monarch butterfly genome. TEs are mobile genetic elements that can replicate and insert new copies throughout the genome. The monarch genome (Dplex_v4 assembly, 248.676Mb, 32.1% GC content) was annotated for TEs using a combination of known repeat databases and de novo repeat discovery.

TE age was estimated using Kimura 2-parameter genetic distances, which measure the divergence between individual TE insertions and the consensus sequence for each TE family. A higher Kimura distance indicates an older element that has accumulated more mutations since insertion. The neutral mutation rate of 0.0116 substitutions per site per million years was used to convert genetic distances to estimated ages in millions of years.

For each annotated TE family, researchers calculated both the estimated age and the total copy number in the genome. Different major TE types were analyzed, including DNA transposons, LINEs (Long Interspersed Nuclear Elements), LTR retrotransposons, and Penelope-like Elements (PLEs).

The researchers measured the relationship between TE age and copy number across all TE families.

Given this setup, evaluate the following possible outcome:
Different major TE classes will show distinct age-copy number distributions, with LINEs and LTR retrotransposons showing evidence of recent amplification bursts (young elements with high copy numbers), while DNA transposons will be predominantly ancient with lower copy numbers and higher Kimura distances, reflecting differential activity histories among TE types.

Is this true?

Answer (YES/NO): NO